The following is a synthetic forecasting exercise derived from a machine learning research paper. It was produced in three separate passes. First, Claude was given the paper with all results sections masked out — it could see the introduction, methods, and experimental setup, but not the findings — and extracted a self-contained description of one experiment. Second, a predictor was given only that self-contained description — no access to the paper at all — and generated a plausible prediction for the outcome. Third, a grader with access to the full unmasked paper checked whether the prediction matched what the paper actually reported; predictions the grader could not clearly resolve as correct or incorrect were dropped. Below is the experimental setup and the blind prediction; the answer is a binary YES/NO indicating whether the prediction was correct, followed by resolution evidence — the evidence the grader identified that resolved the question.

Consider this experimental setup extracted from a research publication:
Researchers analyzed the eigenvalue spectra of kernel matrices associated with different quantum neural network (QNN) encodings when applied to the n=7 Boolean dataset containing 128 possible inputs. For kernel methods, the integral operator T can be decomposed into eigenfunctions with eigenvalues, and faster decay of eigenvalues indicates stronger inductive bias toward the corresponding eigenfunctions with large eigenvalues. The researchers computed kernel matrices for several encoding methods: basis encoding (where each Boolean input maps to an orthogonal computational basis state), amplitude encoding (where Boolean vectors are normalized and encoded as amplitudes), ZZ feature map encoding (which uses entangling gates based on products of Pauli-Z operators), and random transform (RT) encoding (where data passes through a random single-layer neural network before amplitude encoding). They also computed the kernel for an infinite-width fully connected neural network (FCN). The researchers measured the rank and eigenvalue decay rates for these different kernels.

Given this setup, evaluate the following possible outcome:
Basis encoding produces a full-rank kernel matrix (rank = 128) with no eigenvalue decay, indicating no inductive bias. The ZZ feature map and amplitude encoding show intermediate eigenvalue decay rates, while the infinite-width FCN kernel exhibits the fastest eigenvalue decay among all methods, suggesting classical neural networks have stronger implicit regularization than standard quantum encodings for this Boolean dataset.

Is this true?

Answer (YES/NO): NO